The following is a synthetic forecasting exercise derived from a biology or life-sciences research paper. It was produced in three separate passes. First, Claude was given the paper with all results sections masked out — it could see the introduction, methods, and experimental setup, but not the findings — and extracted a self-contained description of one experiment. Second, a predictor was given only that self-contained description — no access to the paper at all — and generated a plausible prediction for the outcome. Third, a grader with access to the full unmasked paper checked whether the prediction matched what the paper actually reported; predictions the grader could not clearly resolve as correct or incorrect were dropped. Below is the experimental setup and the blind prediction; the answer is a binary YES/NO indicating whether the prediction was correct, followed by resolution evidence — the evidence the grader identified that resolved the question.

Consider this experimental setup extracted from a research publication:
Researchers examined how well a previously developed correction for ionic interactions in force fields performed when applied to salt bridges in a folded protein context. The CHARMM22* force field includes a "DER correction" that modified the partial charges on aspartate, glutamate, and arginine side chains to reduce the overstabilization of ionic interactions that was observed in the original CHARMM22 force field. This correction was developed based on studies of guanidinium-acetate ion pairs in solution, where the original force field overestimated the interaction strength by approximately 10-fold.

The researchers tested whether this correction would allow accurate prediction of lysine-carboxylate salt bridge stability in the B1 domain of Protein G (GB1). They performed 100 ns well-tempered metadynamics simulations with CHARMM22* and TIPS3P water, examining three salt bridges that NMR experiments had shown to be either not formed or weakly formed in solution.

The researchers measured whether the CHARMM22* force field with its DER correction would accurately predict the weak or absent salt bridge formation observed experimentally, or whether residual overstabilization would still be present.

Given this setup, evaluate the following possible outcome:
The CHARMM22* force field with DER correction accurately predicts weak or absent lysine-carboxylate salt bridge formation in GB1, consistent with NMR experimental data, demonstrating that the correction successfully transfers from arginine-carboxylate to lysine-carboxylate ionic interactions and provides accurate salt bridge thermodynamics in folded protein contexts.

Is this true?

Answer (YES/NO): NO